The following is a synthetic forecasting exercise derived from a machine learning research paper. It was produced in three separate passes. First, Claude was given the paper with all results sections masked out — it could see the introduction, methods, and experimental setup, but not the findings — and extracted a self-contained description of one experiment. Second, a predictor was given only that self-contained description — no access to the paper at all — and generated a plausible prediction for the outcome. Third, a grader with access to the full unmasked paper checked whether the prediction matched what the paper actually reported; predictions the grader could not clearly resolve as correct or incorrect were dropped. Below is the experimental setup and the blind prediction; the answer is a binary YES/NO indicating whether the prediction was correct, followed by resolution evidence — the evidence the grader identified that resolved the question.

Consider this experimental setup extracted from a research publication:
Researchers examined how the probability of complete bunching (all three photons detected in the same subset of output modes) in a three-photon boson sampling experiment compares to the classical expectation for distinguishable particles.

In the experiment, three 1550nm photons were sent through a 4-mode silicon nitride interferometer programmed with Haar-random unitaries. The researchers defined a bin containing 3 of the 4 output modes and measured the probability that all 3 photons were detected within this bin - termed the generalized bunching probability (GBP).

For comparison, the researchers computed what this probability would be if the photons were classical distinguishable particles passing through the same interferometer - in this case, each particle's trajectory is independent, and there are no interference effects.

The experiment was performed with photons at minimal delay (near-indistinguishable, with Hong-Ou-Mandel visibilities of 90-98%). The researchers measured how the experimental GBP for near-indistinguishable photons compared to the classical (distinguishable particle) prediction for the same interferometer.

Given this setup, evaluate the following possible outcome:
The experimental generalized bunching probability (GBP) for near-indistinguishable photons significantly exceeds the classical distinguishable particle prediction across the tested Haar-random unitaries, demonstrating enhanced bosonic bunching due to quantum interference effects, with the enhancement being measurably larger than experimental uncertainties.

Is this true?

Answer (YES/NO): YES